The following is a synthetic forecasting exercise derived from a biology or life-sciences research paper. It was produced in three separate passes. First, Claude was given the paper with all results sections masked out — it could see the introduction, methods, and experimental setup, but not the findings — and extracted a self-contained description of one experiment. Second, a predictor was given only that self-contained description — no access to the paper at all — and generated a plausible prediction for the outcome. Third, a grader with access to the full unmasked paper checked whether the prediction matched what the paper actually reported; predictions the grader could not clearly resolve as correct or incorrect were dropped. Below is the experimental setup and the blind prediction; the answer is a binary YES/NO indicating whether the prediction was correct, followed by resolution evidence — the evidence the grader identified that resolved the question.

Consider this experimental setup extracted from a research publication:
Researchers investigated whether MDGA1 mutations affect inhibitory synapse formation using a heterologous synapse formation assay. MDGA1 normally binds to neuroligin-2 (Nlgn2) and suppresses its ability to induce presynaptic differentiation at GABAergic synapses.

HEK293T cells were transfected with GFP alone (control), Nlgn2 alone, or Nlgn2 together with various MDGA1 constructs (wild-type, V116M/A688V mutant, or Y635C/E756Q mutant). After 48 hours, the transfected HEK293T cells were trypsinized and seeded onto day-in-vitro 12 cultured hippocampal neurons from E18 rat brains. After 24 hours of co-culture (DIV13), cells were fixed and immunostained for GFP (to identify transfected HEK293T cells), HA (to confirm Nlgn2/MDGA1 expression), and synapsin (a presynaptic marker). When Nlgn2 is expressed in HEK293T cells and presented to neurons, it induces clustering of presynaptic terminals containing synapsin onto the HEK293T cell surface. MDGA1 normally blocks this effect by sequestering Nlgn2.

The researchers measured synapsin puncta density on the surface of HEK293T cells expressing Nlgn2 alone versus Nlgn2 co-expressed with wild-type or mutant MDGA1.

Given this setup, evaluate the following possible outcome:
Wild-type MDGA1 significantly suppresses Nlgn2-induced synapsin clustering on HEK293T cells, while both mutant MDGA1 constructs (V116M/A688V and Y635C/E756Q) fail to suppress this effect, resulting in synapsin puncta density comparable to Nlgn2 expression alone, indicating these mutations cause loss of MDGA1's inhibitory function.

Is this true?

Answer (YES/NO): NO